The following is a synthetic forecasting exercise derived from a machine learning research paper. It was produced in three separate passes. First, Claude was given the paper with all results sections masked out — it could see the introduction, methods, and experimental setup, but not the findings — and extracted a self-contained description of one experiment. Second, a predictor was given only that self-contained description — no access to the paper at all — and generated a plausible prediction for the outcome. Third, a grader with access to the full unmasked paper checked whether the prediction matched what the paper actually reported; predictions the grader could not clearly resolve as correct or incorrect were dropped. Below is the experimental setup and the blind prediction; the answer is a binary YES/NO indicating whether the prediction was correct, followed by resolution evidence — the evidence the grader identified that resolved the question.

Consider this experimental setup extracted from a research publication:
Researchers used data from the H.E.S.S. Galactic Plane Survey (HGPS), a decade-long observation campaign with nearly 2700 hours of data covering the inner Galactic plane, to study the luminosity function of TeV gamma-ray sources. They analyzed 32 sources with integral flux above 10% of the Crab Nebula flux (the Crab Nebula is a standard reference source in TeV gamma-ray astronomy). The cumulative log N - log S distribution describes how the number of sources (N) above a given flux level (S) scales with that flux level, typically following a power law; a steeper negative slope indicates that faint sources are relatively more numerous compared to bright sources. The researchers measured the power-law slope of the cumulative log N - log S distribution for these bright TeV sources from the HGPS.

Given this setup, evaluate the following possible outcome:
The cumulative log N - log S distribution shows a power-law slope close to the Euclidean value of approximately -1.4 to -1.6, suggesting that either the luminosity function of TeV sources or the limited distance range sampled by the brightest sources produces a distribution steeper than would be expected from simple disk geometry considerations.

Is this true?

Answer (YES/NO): NO